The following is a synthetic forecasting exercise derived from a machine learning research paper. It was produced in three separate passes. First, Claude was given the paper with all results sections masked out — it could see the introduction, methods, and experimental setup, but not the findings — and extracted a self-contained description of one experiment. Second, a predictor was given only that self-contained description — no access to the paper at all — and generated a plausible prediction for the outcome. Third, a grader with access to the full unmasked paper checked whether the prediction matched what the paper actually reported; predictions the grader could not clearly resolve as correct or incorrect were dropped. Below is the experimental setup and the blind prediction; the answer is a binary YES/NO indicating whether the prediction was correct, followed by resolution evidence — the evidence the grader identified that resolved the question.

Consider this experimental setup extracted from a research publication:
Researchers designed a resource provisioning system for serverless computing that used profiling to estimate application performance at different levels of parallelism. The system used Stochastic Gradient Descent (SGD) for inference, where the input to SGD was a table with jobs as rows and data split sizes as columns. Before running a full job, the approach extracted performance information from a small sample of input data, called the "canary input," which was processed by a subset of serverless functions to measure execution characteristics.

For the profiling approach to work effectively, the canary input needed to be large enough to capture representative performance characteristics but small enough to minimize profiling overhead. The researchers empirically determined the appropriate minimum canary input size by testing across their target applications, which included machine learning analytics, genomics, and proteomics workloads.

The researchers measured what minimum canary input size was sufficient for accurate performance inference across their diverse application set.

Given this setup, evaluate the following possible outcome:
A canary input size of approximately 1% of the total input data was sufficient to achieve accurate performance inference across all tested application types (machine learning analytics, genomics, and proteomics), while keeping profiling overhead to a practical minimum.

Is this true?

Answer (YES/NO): NO